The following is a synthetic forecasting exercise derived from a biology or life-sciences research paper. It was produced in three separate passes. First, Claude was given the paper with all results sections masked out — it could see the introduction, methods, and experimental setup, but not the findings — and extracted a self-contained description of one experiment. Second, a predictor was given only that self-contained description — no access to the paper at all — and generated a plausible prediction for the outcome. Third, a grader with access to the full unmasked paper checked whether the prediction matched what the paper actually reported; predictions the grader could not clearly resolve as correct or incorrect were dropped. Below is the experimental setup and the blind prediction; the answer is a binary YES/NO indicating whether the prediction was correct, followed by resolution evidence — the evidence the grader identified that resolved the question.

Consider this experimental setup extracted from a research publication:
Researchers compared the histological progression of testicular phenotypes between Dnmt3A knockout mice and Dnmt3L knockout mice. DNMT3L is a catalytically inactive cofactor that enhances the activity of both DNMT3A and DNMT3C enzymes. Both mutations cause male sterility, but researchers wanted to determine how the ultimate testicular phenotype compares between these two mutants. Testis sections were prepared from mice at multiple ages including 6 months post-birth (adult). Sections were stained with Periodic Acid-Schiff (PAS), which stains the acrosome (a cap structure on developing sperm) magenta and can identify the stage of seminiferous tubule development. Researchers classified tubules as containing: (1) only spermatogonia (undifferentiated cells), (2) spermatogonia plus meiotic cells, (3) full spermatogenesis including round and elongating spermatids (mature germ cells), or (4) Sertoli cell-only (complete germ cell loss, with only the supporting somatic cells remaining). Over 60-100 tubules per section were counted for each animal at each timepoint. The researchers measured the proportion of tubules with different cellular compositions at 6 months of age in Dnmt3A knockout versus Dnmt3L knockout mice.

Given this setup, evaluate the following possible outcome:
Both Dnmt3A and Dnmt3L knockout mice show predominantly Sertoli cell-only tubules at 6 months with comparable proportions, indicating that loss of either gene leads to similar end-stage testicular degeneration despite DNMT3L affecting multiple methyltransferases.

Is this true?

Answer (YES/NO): YES